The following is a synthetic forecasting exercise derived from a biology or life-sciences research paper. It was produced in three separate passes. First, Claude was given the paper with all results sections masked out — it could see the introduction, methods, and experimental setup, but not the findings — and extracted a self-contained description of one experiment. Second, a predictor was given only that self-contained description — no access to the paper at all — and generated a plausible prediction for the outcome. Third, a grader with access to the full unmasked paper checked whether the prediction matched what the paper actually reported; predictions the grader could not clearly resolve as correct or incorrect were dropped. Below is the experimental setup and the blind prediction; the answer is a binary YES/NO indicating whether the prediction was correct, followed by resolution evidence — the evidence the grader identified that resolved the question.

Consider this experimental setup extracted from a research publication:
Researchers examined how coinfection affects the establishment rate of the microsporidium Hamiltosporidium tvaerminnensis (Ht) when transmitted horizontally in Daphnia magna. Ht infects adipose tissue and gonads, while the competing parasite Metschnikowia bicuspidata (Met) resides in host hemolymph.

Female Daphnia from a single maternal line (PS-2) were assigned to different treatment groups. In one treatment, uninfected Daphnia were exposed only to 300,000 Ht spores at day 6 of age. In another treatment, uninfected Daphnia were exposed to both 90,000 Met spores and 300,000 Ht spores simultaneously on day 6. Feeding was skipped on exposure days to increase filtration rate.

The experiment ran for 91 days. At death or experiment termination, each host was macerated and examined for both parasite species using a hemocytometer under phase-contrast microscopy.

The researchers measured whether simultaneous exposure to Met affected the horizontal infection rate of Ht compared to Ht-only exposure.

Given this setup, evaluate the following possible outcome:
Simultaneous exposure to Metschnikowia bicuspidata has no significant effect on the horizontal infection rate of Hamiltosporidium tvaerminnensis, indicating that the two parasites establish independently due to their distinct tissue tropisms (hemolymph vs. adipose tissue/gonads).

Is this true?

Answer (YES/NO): NO